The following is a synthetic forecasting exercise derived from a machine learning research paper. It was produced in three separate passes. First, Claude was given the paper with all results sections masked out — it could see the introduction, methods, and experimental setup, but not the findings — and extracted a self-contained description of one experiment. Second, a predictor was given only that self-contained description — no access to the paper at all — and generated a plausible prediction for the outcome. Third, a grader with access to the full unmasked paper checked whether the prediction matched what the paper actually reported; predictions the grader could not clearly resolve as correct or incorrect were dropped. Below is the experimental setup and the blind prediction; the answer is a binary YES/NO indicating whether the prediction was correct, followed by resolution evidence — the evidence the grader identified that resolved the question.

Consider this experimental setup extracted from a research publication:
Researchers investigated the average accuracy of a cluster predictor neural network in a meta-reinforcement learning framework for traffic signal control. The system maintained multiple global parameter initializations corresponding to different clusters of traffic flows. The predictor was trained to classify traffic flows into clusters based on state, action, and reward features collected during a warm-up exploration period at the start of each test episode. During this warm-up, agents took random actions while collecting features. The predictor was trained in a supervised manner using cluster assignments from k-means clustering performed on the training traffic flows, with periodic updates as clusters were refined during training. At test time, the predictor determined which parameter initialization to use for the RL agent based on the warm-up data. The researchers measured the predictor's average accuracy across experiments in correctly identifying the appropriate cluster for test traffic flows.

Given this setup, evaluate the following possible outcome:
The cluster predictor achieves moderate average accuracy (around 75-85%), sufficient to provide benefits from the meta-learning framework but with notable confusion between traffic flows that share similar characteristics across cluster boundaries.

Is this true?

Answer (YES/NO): YES